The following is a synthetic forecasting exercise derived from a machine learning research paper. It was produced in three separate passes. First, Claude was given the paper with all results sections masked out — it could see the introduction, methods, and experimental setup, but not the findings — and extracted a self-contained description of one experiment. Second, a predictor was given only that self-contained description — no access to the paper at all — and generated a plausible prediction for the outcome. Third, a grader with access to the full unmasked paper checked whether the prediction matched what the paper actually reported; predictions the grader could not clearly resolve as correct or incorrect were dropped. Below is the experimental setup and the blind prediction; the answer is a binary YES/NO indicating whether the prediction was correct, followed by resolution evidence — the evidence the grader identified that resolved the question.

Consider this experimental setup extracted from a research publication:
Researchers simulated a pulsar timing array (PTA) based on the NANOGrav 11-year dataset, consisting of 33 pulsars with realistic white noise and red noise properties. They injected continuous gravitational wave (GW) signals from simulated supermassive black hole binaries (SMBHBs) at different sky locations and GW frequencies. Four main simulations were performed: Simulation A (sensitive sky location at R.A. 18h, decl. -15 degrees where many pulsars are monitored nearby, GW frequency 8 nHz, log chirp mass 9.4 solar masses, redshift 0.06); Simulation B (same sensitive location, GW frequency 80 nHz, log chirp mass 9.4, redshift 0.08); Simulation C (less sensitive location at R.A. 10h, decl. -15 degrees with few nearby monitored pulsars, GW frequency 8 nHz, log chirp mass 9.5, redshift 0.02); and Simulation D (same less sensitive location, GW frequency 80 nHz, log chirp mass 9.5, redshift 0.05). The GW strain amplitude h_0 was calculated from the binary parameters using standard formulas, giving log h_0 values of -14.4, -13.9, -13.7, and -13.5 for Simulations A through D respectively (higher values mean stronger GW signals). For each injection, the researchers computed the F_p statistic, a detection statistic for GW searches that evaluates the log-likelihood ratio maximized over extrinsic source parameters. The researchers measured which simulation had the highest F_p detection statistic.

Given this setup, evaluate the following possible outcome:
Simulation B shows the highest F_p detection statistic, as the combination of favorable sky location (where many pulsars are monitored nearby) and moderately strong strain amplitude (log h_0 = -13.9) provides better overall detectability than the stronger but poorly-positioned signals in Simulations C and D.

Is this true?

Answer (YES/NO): NO